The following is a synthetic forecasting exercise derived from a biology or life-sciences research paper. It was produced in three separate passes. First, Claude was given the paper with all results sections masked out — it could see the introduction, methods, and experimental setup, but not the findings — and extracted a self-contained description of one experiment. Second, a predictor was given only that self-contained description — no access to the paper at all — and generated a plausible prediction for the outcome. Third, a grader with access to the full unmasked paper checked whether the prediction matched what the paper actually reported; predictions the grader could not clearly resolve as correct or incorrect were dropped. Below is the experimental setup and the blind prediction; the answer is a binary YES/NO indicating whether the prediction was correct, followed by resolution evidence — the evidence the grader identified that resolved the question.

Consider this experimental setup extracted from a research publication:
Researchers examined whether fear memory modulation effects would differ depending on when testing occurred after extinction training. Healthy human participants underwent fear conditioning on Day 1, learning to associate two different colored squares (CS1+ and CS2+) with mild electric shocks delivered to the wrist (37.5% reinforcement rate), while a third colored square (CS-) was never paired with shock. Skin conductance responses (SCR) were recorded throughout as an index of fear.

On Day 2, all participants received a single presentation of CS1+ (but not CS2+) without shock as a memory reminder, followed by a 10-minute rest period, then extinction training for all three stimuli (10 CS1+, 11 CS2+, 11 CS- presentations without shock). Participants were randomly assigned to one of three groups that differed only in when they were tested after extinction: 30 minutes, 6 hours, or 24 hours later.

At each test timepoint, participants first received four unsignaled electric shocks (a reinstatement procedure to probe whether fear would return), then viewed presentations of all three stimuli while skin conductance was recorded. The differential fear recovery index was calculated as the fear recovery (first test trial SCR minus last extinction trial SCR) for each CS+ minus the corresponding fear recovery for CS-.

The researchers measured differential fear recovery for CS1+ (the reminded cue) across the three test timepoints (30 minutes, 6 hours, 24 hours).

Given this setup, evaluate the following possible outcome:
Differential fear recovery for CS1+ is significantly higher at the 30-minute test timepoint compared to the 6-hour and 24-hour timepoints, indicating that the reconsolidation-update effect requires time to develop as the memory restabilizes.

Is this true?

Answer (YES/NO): NO